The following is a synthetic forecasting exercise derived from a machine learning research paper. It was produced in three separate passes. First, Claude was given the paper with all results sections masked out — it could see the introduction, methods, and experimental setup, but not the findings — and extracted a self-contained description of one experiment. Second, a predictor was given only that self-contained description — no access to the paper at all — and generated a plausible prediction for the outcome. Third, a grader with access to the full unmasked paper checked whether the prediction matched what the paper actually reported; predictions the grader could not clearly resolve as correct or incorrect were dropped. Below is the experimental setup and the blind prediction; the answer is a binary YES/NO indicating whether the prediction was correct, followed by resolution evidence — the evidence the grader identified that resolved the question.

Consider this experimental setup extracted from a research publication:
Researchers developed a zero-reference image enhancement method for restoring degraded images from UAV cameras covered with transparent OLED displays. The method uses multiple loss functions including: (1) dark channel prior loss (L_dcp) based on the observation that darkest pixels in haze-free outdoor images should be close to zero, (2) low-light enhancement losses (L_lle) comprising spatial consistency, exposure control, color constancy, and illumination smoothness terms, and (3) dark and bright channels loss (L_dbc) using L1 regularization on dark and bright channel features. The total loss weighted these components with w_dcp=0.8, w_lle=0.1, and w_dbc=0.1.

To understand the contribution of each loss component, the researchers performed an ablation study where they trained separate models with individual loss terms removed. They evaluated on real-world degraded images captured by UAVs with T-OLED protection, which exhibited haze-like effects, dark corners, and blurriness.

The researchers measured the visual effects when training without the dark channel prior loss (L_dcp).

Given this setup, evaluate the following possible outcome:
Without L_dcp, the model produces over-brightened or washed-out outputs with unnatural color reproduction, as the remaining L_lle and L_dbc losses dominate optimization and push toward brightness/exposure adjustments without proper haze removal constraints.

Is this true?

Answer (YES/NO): NO